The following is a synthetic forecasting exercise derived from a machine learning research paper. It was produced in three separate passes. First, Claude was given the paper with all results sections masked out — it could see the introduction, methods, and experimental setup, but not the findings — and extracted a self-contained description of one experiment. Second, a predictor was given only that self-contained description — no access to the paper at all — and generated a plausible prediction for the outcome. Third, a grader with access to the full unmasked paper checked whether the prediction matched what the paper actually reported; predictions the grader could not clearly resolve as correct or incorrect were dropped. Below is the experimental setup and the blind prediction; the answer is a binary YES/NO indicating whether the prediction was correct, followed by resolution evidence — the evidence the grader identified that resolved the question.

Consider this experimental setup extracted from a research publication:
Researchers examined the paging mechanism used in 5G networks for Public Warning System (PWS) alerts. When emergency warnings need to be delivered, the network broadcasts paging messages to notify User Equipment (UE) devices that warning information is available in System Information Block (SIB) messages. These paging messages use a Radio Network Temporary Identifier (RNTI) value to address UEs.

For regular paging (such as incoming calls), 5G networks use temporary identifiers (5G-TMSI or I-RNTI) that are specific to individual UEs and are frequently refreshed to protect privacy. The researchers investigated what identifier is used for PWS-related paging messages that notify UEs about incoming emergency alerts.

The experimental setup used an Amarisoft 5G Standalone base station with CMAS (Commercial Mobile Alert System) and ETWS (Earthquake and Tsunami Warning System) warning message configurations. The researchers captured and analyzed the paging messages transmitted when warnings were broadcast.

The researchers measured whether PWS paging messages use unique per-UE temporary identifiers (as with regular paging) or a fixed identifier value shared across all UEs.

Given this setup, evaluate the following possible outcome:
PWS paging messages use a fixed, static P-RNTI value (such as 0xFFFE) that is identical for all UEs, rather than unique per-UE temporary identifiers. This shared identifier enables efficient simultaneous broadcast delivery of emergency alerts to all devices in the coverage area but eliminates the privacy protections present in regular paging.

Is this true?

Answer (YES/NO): YES